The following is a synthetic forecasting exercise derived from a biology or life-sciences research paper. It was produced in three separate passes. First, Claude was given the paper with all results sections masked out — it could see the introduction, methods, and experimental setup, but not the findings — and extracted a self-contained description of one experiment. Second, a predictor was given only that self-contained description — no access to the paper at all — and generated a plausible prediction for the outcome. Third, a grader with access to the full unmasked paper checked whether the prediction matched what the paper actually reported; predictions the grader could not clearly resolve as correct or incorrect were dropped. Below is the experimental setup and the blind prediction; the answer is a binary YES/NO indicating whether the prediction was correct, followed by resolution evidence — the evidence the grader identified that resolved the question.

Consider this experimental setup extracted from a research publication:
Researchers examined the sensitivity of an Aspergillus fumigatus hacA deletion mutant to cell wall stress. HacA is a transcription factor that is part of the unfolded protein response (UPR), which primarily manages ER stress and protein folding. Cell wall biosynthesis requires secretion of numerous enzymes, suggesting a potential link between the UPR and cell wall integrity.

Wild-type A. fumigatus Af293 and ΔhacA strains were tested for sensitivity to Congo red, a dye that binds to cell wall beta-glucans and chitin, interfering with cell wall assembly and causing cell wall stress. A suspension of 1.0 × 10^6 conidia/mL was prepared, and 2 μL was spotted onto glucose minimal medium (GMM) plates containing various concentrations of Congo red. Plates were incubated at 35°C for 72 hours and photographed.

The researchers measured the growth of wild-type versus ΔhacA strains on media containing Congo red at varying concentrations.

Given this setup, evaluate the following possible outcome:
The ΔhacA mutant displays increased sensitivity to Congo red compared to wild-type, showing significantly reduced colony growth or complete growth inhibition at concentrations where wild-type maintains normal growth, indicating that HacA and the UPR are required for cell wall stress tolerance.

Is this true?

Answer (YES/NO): YES